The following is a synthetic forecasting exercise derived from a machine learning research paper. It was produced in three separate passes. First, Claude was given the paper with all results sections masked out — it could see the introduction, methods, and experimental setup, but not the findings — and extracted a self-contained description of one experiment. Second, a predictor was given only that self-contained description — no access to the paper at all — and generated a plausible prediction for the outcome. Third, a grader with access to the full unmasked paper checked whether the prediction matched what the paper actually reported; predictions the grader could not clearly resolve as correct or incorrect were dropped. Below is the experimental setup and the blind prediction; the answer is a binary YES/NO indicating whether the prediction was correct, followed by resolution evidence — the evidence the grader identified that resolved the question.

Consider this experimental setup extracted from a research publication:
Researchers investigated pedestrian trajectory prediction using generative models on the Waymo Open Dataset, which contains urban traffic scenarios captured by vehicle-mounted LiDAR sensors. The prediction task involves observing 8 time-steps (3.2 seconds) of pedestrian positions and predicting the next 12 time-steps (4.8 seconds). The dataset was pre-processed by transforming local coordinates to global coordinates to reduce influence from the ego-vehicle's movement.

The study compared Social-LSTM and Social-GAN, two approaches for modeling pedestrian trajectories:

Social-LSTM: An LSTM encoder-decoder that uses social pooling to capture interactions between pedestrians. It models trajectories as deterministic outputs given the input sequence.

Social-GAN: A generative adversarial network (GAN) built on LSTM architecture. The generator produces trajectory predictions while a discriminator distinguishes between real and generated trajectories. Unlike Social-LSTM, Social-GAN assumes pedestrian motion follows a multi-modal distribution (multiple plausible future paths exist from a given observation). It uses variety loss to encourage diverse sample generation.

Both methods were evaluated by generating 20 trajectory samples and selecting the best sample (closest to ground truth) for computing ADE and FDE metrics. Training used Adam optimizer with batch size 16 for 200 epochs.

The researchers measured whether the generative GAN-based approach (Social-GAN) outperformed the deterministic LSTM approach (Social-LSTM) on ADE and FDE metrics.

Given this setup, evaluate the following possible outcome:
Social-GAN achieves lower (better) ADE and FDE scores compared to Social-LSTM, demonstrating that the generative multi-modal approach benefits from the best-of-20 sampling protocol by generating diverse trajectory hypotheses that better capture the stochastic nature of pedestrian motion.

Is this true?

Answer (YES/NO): YES